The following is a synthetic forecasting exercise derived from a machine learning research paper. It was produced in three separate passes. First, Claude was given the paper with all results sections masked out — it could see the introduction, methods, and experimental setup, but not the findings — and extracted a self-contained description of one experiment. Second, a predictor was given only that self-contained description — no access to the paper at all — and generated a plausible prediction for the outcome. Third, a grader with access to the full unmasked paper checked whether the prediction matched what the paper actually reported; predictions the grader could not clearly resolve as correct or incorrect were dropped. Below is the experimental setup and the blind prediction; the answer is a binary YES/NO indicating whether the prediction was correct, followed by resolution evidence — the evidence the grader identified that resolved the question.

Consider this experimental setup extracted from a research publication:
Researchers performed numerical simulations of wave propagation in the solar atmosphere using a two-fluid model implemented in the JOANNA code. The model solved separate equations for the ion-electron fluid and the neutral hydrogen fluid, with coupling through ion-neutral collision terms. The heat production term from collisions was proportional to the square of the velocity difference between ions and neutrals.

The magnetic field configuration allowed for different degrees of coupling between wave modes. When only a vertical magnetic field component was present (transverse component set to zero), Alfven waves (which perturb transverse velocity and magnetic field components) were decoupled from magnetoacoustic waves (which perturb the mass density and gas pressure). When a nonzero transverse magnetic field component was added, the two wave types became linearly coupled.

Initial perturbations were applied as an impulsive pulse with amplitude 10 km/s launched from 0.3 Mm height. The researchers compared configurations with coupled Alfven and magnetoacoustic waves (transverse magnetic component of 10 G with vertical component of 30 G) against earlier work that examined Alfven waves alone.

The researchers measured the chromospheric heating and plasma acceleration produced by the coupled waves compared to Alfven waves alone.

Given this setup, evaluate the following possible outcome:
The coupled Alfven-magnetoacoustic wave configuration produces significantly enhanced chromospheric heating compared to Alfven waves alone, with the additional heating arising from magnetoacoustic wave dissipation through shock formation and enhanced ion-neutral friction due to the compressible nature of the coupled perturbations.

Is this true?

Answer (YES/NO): NO